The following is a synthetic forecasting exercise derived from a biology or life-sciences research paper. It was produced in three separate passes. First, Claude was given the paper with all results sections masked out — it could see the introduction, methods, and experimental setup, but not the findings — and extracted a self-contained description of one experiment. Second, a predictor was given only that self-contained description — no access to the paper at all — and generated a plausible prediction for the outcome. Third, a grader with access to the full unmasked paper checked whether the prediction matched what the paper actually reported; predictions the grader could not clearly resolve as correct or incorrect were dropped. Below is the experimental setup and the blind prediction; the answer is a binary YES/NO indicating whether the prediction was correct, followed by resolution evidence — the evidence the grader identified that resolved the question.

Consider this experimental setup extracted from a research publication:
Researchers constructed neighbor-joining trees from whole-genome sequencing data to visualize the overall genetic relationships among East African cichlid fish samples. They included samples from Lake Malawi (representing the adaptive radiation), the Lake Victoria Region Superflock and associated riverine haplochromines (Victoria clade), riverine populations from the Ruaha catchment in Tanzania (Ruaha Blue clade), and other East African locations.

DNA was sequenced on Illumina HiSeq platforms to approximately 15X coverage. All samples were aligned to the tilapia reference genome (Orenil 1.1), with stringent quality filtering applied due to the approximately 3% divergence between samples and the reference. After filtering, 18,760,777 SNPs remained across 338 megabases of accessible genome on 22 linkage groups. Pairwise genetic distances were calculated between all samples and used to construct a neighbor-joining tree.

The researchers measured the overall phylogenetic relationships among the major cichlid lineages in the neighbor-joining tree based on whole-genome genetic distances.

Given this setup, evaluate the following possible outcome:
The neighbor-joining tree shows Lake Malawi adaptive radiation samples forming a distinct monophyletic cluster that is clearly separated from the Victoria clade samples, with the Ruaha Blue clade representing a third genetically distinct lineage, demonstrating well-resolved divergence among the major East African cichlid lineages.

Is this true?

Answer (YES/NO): YES